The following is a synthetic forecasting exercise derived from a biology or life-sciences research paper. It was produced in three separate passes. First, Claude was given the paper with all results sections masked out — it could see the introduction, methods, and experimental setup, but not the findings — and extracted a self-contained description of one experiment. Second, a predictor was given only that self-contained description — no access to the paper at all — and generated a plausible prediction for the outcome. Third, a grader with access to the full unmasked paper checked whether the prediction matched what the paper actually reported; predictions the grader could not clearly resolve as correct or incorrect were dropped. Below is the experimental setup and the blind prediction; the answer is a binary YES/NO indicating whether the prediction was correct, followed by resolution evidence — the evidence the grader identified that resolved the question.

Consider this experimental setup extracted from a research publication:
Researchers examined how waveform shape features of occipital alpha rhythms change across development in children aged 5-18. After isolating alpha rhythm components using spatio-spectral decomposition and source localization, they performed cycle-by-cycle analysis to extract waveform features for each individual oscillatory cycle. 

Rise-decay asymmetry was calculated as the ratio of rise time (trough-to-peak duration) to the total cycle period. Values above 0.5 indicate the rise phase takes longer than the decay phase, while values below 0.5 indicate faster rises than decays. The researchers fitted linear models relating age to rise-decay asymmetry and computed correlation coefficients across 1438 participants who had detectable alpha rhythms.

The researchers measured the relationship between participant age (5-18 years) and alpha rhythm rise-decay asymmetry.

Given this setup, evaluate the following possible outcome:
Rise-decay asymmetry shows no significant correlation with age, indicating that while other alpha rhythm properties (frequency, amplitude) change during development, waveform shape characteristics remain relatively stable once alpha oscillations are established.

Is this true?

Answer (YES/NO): YES